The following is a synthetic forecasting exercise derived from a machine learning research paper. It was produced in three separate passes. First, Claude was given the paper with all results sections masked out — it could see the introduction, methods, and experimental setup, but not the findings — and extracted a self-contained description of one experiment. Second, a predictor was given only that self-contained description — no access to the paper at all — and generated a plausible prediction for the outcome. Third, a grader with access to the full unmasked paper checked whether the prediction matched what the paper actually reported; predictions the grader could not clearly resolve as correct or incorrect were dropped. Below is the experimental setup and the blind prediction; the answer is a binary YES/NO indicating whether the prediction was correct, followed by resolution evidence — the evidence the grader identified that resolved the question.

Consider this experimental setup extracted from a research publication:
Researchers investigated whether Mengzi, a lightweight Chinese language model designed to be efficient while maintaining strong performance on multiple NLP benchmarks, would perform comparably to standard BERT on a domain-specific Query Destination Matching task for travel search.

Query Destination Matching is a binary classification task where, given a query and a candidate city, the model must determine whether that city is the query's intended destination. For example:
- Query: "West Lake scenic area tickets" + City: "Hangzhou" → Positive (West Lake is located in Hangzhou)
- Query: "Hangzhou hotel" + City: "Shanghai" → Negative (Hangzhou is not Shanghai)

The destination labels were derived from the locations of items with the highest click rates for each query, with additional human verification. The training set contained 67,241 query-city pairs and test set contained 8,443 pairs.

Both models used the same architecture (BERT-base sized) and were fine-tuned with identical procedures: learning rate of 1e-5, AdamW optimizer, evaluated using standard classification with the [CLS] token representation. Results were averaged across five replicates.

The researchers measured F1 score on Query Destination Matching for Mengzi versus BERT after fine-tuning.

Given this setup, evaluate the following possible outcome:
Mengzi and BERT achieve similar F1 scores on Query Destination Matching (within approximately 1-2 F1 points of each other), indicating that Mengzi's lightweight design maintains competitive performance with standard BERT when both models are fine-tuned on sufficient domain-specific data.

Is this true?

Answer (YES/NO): YES